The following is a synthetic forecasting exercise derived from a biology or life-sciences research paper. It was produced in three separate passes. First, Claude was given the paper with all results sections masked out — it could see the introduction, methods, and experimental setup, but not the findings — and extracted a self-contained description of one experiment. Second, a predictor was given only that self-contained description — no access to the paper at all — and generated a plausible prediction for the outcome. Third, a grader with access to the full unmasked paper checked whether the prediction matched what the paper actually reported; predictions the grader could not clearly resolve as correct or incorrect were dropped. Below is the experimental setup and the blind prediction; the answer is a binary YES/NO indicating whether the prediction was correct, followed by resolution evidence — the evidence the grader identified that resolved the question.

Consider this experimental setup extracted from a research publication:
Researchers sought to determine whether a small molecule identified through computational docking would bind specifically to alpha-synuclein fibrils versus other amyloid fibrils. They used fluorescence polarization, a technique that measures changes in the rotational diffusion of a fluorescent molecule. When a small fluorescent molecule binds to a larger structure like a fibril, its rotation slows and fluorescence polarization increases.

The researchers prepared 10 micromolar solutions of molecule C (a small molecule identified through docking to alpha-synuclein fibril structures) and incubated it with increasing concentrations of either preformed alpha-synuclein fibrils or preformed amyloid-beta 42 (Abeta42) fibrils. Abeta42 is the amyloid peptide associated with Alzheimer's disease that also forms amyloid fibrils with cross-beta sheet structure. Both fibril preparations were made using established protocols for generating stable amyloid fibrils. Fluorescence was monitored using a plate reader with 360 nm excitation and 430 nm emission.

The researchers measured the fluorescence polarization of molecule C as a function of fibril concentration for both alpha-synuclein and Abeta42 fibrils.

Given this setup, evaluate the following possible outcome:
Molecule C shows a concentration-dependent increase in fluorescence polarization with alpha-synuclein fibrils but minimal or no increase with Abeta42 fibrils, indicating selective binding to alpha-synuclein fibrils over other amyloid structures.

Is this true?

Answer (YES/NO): YES